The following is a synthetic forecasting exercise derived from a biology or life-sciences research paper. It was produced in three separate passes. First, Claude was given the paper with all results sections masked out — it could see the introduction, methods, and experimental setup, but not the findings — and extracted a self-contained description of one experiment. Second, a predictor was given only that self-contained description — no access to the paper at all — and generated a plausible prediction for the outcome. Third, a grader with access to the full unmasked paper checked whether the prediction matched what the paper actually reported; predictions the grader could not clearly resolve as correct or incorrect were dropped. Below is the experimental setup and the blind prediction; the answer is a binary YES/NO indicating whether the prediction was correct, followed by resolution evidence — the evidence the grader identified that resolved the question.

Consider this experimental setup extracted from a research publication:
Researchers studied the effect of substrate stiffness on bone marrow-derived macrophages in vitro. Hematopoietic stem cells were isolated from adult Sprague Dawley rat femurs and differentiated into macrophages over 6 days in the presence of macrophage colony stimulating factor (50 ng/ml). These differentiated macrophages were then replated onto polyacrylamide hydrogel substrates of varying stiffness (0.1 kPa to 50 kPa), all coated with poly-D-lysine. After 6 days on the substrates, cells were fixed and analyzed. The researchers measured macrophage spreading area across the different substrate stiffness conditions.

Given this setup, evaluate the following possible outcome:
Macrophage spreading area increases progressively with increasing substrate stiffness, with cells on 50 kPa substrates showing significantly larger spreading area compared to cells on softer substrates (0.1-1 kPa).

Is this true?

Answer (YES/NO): YES